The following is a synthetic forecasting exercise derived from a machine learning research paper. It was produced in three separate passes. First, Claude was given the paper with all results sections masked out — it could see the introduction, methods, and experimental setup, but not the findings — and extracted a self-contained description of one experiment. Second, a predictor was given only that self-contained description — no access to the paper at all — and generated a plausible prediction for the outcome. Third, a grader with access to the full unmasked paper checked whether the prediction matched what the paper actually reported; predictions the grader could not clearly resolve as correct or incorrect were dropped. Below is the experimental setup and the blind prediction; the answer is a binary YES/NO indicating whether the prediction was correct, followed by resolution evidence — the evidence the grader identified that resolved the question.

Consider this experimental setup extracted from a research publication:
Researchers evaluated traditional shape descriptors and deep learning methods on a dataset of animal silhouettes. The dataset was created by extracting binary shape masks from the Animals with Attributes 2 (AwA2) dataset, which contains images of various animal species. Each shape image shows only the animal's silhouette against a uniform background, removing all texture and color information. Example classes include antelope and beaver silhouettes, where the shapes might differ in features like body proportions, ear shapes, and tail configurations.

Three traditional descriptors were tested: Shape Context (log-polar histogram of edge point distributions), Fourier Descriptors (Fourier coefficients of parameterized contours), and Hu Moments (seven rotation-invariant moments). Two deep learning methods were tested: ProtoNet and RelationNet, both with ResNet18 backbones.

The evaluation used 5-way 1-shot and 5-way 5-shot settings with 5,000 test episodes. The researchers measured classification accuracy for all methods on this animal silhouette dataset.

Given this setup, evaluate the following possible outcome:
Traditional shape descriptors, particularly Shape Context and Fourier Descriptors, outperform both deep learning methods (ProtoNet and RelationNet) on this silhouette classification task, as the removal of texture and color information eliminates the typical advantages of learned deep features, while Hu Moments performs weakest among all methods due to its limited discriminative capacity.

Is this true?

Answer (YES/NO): NO